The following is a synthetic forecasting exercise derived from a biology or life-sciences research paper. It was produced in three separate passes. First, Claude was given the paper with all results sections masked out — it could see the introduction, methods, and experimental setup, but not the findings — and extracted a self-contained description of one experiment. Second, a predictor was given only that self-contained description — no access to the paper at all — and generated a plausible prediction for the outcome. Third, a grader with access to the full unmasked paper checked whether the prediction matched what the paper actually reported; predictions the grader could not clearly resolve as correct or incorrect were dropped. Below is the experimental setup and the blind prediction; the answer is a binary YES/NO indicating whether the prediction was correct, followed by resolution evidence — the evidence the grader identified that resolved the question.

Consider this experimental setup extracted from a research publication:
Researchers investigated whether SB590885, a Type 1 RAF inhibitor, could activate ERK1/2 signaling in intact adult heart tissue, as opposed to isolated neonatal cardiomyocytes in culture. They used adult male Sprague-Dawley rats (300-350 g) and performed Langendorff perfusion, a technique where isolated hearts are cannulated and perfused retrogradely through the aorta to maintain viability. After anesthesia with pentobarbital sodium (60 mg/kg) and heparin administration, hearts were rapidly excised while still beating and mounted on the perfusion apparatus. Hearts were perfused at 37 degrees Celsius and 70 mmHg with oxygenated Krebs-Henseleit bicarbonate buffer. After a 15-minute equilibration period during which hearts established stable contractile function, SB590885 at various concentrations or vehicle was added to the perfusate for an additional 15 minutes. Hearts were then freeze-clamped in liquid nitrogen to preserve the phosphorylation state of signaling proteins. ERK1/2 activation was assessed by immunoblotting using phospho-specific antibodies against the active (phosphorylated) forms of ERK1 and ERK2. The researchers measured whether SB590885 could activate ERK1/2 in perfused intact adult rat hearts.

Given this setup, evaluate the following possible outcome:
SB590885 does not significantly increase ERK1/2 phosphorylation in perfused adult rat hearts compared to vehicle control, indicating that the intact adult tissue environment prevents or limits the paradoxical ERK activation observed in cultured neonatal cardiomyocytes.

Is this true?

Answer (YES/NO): NO